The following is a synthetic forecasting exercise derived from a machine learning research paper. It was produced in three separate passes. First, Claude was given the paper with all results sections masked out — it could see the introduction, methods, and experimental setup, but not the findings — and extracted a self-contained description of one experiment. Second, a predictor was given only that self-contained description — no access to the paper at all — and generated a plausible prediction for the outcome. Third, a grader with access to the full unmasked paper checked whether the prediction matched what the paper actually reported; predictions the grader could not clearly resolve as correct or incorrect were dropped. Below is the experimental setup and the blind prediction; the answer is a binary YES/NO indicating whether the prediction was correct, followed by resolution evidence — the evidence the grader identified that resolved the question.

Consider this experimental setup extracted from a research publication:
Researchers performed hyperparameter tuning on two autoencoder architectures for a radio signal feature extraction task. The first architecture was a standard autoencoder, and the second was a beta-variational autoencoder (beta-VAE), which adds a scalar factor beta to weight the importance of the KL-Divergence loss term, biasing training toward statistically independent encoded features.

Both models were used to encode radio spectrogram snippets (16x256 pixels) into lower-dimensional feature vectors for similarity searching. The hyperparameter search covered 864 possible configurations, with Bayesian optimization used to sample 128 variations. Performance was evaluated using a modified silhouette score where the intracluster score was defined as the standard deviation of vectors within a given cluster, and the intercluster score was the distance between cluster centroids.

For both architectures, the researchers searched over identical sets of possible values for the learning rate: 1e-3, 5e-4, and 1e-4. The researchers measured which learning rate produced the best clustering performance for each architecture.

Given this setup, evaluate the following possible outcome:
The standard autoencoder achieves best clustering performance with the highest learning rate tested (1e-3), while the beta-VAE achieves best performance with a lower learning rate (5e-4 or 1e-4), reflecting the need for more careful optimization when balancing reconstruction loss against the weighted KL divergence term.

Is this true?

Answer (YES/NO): NO